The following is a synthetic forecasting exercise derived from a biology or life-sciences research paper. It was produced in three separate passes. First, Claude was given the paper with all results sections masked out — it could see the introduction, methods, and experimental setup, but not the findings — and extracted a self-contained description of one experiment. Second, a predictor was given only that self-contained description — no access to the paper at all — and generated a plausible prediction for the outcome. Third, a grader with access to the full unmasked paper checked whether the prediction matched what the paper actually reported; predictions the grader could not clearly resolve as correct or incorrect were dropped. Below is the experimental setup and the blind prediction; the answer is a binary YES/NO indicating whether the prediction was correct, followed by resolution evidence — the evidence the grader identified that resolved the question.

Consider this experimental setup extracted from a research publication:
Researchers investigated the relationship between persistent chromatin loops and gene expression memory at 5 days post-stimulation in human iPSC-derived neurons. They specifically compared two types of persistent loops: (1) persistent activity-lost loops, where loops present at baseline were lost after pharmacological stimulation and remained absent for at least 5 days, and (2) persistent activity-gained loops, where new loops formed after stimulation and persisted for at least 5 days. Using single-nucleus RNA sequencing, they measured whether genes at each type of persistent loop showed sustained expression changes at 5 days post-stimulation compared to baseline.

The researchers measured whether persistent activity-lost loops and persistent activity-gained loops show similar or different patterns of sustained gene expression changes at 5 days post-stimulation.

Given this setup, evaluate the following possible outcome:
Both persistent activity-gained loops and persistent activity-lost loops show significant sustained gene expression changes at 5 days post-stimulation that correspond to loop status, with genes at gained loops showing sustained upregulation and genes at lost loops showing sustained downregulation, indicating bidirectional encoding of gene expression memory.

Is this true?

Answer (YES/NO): NO